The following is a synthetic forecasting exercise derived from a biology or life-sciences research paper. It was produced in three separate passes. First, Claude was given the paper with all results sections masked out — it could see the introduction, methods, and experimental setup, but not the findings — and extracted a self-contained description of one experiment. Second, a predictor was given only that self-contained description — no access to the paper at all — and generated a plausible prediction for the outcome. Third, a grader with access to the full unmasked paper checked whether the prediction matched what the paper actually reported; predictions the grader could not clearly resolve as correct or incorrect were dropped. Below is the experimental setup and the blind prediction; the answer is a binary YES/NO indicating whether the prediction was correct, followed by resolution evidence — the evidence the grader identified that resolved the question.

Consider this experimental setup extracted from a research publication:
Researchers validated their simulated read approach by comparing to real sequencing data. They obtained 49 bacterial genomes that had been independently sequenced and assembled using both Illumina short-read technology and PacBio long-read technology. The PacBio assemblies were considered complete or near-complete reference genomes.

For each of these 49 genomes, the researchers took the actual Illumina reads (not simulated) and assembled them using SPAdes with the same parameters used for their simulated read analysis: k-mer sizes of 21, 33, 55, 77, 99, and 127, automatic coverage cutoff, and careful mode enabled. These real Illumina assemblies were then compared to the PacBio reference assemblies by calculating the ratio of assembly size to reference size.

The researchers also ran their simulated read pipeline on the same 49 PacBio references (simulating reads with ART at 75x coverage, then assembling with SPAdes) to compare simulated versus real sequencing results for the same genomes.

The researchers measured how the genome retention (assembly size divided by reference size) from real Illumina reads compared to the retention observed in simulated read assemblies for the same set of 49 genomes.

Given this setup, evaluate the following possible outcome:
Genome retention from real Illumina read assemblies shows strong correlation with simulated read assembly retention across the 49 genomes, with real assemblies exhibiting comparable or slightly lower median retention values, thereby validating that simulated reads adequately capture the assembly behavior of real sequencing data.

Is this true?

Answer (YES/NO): NO